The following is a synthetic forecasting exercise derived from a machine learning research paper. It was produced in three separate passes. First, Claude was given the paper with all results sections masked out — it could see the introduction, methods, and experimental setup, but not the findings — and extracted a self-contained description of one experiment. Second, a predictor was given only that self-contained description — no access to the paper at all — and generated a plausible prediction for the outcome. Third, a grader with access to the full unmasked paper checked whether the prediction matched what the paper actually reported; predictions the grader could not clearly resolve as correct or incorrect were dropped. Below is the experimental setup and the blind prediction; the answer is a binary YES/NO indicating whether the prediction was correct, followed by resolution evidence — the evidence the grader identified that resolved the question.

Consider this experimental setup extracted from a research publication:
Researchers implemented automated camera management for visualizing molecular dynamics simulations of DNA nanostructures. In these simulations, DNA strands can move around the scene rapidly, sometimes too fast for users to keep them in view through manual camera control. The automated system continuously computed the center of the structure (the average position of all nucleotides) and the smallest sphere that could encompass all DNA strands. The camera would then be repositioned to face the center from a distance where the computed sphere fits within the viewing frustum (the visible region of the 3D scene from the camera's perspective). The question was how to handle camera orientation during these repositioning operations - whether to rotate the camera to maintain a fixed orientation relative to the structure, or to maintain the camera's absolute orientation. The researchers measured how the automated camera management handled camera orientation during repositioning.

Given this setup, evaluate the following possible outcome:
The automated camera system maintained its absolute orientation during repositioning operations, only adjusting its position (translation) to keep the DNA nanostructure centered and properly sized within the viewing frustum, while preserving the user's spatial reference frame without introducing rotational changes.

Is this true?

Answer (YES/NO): YES